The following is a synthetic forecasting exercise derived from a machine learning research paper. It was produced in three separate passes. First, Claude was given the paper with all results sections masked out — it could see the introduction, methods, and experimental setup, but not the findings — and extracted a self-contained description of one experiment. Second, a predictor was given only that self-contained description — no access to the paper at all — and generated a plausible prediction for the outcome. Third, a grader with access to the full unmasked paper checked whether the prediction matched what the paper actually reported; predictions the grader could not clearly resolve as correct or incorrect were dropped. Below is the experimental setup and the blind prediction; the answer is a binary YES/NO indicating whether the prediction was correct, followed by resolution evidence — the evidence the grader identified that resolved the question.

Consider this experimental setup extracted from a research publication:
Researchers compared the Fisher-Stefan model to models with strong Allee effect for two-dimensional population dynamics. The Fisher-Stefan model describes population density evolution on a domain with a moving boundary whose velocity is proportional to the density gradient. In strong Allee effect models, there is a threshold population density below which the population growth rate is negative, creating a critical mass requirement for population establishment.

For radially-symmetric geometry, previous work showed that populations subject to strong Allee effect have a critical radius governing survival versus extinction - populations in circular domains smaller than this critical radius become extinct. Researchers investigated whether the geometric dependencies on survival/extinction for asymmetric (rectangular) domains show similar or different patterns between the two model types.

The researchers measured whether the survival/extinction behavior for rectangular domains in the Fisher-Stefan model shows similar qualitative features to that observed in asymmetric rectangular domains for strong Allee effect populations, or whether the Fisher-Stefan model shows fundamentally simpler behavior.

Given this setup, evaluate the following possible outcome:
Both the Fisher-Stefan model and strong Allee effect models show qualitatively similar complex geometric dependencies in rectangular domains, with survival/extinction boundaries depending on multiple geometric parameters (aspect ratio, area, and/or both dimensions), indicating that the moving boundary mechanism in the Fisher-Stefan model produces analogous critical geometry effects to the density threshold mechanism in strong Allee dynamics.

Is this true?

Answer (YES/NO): YES